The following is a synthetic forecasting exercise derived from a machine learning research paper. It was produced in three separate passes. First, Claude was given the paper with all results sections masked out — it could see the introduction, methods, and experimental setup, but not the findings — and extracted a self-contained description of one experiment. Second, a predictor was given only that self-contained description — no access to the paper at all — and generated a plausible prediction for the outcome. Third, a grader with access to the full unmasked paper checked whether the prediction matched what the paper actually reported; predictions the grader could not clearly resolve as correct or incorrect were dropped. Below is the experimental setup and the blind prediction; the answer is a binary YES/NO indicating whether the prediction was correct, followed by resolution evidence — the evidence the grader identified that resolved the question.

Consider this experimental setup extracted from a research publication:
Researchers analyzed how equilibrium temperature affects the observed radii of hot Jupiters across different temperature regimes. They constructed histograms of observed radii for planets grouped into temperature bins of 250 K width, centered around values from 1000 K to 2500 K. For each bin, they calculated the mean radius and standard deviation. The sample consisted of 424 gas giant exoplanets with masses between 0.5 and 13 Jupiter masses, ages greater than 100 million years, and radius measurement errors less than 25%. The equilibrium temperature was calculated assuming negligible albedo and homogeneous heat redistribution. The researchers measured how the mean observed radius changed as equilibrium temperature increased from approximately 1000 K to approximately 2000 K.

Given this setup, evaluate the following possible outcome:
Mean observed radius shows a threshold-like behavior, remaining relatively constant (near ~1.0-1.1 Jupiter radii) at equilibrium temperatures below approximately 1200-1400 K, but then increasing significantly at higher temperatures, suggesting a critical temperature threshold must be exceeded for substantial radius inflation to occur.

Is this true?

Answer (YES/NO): NO